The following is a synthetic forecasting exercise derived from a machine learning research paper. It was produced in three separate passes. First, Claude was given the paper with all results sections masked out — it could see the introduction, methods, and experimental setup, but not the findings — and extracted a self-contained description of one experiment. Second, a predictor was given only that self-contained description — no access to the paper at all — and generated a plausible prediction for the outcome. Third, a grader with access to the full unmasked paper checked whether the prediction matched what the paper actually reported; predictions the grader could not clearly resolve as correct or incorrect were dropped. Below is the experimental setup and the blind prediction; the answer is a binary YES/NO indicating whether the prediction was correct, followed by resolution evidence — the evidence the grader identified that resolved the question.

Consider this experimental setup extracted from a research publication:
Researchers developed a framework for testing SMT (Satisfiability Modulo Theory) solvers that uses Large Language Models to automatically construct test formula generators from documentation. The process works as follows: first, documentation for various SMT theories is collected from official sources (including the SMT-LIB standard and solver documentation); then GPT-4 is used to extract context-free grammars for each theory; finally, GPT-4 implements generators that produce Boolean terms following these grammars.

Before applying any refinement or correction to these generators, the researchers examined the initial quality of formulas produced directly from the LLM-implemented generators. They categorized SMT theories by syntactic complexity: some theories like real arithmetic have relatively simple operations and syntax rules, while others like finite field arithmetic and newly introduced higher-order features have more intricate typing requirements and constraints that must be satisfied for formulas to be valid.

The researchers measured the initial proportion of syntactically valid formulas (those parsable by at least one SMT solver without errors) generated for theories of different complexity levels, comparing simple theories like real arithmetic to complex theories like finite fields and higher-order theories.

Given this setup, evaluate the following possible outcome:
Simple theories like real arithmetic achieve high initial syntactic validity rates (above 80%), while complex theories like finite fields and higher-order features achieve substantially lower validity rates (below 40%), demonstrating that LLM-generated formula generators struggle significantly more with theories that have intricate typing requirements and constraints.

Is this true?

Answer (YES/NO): YES